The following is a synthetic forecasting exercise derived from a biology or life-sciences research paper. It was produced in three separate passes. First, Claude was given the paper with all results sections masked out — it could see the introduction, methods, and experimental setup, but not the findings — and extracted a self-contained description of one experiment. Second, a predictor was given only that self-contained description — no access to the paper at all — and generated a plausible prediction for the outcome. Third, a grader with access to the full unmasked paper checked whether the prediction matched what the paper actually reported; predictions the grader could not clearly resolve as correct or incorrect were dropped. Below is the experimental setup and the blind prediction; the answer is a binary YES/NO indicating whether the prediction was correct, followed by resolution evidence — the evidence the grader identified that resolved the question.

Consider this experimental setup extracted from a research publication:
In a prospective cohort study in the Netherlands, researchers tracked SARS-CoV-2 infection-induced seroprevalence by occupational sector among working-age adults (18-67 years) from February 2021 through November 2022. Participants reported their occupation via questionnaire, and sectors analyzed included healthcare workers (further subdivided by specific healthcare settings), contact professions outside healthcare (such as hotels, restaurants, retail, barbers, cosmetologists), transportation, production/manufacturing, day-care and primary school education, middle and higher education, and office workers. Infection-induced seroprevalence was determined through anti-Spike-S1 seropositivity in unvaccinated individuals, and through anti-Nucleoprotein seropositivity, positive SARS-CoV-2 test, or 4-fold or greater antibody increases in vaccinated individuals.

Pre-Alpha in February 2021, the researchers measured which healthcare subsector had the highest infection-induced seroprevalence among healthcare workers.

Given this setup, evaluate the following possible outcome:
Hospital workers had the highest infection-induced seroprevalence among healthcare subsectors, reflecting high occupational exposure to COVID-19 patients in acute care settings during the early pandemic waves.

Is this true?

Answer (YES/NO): NO